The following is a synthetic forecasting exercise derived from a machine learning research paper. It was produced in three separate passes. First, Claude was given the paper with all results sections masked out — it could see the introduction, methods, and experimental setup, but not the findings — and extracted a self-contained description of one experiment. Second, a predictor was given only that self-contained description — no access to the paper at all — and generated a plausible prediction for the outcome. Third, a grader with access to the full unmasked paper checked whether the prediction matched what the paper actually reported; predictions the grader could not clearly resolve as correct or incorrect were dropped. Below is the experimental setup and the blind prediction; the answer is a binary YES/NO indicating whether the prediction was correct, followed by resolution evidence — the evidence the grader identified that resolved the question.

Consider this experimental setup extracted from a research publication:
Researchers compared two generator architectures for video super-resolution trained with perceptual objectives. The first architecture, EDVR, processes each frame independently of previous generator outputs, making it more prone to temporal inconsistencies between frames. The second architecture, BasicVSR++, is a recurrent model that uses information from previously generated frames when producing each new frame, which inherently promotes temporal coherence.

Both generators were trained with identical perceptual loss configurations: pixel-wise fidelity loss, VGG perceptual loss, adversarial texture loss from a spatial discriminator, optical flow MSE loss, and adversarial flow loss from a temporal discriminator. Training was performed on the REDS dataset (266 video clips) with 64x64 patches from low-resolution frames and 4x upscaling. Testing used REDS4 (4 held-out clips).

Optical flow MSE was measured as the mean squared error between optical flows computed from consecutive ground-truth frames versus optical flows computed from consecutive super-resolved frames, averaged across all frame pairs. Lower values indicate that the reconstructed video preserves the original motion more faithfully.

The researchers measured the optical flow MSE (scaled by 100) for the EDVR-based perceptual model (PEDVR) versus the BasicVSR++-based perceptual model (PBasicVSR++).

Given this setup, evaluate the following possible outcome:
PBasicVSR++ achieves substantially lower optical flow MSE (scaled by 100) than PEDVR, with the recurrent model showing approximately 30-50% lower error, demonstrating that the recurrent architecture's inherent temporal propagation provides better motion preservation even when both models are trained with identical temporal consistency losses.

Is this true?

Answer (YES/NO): NO